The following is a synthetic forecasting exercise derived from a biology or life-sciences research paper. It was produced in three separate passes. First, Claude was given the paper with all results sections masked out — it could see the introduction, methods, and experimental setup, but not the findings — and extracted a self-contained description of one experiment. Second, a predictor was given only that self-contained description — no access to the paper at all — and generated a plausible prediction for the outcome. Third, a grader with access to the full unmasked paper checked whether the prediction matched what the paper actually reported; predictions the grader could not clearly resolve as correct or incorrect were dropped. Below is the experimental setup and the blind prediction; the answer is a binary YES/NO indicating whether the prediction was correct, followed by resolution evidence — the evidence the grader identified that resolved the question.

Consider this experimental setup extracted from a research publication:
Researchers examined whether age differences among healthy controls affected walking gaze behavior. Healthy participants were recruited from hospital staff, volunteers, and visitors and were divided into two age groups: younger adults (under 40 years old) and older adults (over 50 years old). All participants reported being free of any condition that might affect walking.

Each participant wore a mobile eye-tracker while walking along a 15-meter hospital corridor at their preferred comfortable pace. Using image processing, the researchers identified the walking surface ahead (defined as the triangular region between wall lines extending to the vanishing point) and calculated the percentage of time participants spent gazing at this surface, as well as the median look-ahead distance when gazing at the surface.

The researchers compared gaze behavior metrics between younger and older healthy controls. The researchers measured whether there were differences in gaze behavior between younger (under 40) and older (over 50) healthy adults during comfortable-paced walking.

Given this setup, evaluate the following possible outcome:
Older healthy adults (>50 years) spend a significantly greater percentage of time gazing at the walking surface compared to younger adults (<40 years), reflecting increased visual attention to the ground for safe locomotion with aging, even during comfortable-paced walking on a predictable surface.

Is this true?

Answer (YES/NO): NO